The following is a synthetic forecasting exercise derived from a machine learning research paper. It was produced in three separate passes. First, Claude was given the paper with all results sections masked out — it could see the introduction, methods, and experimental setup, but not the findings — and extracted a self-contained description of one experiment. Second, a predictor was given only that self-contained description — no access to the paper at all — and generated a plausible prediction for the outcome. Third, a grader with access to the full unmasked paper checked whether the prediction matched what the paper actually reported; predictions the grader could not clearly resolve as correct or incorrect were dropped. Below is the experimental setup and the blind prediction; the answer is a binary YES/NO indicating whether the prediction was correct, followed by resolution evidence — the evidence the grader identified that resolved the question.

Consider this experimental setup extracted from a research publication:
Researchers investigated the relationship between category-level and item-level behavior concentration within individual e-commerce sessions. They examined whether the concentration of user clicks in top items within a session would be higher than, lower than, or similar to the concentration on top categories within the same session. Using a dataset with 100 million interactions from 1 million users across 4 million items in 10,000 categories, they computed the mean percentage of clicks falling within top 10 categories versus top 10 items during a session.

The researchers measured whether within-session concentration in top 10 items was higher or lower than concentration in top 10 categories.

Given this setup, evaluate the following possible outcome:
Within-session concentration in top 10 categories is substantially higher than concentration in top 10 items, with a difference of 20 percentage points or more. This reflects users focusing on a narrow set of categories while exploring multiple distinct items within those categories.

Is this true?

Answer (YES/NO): YES